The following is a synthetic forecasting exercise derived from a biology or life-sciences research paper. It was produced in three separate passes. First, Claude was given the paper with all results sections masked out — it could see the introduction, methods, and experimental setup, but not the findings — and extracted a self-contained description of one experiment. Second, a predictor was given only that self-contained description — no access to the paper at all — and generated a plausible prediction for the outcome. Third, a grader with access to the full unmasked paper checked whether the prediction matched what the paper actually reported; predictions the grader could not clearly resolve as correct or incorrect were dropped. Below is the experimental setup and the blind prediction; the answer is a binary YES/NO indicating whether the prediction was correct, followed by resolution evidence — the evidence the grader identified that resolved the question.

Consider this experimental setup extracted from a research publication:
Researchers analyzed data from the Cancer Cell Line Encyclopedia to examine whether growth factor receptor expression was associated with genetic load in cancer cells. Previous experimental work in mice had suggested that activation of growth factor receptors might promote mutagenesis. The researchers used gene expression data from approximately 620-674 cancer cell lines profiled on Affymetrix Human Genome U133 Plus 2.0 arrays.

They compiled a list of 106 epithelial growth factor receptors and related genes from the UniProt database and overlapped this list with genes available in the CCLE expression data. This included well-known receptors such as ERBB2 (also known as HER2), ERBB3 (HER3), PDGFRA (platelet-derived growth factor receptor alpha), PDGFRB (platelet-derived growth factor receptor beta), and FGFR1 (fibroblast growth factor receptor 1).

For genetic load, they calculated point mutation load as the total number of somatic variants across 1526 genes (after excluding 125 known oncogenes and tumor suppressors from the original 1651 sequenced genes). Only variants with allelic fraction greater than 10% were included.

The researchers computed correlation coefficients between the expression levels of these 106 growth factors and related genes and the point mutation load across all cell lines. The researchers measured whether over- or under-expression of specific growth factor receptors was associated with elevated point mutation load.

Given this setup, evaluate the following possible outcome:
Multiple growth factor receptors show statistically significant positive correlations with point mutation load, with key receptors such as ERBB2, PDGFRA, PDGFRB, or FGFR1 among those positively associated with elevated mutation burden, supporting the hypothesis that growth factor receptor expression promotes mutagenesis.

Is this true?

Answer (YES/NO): YES